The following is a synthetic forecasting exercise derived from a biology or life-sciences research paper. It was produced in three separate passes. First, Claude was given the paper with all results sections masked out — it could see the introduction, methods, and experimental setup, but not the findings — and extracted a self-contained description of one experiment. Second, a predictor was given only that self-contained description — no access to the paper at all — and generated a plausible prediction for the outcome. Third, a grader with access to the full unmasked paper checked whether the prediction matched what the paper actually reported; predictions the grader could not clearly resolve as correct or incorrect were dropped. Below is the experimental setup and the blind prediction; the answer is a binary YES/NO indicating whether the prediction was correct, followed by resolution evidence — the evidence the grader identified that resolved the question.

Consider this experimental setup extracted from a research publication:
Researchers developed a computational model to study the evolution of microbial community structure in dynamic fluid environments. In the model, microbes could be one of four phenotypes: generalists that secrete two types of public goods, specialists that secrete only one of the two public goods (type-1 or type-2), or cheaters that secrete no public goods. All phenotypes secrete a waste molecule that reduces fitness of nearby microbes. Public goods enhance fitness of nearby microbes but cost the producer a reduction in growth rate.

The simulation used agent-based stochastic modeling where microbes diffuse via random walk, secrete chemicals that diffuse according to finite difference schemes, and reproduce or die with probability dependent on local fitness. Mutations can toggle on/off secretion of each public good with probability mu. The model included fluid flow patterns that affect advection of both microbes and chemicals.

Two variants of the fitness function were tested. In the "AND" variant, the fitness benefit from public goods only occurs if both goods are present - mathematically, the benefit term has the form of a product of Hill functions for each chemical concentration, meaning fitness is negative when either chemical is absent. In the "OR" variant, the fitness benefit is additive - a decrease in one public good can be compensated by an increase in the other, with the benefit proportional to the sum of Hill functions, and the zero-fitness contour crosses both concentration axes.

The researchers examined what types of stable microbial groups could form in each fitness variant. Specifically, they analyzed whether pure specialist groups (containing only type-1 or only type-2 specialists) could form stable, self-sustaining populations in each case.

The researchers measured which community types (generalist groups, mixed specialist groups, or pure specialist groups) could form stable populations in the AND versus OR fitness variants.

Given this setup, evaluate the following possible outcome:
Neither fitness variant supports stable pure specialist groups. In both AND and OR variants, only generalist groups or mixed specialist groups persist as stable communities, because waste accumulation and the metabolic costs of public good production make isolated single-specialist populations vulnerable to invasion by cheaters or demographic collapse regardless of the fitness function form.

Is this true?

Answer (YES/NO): NO